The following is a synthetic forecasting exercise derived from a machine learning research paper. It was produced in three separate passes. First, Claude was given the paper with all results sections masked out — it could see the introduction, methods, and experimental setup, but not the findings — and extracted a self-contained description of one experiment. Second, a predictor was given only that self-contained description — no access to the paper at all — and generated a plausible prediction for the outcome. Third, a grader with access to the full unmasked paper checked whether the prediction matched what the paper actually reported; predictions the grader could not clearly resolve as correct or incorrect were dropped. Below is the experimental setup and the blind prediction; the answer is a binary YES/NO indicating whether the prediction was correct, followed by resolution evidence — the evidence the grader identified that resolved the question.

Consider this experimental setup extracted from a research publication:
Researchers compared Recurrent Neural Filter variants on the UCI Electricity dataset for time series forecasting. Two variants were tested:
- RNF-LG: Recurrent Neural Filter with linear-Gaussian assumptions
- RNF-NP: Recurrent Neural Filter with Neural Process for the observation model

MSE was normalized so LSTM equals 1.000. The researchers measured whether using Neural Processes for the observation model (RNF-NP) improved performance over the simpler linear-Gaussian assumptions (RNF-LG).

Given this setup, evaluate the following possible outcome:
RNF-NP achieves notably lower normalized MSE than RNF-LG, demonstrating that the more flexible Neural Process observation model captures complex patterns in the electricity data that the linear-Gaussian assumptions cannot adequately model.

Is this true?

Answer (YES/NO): YES